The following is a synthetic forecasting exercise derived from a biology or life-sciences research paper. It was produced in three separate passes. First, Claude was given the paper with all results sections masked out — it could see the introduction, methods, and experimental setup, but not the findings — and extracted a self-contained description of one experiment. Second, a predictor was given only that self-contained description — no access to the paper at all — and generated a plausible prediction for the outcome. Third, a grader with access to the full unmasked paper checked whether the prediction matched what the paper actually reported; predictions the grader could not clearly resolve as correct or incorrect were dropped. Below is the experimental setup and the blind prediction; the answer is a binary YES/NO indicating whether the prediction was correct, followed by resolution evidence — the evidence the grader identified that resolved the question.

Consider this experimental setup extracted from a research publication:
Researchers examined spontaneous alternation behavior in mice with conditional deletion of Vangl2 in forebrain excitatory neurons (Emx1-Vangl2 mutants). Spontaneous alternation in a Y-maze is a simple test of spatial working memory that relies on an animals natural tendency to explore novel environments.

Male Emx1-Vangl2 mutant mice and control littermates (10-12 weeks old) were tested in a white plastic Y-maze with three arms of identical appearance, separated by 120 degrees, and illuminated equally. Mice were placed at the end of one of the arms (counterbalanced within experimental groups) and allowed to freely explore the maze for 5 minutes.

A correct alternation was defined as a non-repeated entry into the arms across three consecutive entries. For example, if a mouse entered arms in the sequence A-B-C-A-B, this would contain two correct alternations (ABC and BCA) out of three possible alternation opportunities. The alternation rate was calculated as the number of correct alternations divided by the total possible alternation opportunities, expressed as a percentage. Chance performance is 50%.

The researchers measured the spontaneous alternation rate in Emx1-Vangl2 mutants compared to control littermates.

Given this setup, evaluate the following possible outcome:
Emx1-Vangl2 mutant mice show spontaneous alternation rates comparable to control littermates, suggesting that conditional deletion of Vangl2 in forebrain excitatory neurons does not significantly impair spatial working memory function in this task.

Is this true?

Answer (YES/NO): NO